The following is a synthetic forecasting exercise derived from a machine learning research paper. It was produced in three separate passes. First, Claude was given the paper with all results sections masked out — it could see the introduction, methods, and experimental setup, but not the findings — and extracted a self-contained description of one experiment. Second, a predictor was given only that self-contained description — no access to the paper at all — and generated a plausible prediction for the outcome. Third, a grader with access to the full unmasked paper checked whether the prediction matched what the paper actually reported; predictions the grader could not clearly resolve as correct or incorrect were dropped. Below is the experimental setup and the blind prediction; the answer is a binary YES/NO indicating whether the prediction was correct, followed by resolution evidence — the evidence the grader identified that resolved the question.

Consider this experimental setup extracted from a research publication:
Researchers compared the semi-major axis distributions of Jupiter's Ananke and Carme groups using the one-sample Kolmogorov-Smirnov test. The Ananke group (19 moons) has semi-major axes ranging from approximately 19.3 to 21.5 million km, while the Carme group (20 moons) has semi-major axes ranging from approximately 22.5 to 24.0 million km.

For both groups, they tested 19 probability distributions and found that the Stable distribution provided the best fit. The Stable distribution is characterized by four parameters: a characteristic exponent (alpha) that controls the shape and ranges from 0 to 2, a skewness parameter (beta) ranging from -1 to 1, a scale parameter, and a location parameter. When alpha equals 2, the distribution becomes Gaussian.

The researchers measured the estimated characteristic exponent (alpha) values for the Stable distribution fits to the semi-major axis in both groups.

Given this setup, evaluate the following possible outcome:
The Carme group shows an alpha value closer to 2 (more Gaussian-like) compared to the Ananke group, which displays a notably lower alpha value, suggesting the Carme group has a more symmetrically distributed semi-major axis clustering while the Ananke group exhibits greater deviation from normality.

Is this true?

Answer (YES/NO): NO